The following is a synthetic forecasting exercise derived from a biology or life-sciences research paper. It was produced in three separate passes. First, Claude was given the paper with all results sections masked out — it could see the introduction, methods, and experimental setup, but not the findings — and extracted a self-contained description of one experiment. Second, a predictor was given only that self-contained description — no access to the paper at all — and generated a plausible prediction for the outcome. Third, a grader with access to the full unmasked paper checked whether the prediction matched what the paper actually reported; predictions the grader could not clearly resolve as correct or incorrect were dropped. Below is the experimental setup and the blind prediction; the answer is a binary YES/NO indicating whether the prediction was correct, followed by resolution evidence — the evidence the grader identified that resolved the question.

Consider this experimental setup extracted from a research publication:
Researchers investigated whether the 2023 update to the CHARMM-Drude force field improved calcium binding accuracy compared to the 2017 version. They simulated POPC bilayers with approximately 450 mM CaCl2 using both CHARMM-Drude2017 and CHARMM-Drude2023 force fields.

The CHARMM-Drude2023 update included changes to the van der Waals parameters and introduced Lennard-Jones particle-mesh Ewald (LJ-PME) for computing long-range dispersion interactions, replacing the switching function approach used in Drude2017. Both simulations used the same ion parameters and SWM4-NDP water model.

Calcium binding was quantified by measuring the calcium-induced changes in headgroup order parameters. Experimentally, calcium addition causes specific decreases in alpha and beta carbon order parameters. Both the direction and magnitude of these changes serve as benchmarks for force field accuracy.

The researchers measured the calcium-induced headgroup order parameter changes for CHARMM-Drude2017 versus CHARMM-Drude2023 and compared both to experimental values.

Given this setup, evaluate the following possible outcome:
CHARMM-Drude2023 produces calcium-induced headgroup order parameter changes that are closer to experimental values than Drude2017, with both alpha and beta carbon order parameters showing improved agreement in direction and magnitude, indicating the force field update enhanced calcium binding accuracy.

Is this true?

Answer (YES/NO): NO